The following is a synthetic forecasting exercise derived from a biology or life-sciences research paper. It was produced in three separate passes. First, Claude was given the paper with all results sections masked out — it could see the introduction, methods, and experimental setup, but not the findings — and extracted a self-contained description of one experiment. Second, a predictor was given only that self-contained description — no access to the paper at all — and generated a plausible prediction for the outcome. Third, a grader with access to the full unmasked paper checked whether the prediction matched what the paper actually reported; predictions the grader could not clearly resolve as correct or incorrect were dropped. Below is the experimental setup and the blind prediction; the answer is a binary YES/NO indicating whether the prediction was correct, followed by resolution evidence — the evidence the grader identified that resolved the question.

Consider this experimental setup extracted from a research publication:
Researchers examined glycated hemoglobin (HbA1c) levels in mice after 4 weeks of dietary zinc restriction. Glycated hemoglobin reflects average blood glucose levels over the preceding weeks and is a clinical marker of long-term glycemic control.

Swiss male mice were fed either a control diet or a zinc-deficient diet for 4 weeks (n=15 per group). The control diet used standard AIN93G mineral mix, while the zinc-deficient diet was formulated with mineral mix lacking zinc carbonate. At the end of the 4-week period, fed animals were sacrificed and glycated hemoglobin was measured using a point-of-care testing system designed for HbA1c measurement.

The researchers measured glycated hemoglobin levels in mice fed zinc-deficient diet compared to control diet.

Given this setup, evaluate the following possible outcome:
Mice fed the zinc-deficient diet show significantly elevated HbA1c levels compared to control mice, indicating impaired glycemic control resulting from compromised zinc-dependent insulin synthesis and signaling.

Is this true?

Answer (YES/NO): NO